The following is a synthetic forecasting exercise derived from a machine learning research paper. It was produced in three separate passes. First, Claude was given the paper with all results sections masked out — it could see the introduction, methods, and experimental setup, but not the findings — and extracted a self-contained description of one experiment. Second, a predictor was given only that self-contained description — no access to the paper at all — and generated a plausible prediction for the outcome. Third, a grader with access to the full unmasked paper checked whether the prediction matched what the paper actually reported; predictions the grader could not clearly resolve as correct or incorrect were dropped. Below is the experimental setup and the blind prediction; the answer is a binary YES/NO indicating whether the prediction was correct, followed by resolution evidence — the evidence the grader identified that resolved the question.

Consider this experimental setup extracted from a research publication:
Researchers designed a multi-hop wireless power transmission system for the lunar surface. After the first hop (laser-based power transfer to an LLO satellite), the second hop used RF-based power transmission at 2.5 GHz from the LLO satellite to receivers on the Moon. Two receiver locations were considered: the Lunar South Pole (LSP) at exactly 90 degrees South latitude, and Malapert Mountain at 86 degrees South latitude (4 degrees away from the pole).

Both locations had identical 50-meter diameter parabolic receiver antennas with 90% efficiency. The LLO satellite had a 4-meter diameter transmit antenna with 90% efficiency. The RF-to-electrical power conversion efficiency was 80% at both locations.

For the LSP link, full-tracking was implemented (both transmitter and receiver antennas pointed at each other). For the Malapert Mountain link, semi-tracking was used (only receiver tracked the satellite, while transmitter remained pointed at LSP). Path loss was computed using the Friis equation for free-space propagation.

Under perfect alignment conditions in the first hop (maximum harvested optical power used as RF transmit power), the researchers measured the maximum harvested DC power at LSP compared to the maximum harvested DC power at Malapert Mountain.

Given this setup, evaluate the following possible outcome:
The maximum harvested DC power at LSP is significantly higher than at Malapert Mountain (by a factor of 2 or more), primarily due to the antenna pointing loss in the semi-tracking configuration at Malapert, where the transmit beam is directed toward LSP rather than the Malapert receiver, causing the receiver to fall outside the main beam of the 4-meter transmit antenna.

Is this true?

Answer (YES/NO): YES